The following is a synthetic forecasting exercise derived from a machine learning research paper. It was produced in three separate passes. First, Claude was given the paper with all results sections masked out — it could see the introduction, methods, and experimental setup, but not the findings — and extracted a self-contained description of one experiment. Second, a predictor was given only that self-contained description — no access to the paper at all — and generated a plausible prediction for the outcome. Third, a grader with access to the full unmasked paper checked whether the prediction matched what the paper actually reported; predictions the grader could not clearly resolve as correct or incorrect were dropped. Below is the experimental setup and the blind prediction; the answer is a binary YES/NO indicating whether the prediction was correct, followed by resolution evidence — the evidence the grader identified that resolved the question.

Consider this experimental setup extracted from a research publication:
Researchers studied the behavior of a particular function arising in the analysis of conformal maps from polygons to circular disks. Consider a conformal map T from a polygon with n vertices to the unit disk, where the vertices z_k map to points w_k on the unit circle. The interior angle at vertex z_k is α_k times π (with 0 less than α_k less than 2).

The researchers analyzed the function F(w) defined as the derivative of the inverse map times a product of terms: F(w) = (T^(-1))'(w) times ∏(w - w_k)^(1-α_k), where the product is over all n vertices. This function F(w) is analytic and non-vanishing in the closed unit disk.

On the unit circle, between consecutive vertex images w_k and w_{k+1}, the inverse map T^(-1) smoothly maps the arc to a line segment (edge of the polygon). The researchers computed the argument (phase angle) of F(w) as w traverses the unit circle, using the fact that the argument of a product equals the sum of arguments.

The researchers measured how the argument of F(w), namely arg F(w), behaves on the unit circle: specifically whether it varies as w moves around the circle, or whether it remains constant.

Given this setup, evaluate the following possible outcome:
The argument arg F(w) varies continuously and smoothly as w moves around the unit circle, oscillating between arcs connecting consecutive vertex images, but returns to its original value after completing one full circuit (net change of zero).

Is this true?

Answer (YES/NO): NO